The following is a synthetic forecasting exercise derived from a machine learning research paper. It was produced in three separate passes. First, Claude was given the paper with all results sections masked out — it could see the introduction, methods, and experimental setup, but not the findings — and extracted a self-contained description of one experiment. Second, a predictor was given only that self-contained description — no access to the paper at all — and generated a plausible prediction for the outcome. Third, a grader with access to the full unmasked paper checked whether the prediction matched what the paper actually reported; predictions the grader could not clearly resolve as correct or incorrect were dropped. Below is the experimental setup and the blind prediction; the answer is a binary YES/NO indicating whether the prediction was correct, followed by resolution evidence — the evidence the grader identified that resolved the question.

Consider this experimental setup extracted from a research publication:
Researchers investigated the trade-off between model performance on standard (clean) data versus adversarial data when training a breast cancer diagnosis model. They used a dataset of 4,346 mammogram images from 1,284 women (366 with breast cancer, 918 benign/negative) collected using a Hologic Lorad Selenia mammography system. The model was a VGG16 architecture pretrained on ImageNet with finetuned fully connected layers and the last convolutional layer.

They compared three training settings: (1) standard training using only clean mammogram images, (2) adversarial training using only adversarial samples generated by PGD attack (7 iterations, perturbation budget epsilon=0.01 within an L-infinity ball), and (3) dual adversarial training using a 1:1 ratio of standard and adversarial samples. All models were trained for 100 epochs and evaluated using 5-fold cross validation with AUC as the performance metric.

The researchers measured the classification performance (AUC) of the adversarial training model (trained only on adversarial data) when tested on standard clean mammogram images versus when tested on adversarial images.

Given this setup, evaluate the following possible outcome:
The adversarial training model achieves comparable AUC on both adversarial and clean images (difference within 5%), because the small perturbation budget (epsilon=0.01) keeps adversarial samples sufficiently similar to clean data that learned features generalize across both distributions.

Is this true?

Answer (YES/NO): YES